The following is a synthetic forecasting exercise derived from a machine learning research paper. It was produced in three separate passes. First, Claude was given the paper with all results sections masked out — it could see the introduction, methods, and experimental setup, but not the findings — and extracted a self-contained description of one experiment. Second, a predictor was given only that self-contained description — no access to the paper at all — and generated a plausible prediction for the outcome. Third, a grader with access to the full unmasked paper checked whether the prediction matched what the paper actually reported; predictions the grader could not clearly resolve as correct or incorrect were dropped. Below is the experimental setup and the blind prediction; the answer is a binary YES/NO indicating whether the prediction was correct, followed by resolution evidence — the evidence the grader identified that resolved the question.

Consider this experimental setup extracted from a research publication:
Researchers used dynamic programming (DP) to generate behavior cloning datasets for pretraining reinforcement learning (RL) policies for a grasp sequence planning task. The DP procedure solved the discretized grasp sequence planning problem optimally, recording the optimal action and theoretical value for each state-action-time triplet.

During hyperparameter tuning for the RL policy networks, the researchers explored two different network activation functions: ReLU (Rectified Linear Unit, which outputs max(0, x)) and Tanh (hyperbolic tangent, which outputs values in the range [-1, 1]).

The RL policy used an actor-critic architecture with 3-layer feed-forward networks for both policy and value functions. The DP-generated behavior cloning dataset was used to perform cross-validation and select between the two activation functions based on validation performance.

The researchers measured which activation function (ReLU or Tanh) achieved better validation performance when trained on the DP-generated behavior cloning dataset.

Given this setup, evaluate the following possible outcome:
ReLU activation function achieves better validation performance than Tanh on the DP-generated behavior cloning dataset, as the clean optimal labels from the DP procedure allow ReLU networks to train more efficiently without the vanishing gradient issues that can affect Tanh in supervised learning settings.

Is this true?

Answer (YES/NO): YES